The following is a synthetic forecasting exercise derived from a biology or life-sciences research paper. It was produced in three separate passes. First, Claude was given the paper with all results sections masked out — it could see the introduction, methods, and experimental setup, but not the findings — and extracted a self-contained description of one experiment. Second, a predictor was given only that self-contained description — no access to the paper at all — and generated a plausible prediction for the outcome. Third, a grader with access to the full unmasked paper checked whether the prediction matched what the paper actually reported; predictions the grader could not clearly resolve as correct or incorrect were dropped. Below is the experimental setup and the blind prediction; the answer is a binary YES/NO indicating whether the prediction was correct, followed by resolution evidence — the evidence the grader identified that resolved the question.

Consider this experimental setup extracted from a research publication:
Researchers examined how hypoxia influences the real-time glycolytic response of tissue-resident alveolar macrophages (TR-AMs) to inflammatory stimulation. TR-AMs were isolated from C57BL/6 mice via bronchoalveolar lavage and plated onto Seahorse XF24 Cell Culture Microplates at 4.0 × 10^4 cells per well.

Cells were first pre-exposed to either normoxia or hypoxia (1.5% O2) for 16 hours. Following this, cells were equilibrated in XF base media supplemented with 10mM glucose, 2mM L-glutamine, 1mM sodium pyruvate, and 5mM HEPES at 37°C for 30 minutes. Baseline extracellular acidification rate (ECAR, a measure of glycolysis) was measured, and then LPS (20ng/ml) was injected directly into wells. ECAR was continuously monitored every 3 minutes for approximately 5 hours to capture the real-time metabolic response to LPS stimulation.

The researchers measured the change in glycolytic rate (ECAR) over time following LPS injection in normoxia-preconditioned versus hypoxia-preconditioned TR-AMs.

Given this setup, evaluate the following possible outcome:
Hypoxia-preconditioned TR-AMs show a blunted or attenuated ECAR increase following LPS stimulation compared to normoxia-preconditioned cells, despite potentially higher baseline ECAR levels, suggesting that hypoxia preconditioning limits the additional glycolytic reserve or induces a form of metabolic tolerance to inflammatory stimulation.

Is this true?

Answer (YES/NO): NO